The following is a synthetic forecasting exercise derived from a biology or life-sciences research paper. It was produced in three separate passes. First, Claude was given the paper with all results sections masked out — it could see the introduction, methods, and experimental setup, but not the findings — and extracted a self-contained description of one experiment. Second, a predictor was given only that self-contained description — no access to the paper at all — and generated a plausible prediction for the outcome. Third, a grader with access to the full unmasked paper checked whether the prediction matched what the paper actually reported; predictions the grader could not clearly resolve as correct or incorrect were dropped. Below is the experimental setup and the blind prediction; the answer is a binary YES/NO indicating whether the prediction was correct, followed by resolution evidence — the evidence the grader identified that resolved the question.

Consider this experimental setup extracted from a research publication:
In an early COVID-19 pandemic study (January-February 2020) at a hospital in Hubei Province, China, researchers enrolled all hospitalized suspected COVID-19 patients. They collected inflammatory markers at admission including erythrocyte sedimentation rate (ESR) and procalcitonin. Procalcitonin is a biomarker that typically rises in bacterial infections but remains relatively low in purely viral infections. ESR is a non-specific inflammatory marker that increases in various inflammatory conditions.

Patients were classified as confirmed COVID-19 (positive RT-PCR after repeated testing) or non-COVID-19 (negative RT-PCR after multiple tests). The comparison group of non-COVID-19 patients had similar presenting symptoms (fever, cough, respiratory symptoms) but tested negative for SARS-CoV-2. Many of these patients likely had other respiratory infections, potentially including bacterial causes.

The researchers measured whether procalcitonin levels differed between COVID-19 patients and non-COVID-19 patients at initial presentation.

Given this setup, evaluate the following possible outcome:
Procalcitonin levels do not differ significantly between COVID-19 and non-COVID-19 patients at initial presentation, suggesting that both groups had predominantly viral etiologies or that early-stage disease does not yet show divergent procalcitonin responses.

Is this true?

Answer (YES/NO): YES